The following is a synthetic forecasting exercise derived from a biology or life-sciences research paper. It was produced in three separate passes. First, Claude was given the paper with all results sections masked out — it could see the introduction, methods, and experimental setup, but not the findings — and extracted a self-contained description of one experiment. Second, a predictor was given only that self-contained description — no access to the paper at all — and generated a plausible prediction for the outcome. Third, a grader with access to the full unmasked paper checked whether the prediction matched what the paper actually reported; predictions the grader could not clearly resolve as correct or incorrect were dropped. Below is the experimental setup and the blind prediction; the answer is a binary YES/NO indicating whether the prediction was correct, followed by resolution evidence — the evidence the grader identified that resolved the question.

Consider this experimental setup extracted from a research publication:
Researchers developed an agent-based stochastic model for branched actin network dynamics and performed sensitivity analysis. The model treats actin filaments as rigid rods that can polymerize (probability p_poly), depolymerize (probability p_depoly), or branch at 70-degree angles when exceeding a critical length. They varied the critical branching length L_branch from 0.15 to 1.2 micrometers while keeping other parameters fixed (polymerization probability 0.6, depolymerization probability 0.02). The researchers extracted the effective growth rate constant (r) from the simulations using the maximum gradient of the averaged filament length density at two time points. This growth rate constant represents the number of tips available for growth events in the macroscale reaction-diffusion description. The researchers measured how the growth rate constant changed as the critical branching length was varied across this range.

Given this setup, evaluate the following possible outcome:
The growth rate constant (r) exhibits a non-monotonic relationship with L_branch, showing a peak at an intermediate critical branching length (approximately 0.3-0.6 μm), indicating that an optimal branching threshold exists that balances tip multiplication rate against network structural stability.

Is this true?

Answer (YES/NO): NO